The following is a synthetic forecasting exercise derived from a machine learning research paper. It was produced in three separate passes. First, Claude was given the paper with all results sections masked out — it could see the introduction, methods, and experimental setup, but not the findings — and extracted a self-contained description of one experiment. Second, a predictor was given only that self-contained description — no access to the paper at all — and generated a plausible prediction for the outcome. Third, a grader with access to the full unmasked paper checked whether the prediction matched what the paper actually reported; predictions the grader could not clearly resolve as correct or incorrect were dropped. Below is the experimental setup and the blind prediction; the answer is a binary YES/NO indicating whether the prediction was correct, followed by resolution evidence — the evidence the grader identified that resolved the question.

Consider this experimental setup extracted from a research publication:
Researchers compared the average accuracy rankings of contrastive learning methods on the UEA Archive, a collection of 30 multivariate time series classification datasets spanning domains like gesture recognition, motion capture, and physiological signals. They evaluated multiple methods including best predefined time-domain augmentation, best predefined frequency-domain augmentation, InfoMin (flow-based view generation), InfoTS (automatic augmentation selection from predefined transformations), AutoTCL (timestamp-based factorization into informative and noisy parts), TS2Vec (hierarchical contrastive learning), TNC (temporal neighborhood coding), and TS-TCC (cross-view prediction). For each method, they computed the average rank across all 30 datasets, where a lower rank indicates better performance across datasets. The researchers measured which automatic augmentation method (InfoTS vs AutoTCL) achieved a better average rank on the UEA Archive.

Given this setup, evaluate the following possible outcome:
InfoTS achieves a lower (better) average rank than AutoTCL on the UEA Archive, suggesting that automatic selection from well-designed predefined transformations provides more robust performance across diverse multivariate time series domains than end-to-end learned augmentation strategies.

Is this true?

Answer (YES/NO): NO